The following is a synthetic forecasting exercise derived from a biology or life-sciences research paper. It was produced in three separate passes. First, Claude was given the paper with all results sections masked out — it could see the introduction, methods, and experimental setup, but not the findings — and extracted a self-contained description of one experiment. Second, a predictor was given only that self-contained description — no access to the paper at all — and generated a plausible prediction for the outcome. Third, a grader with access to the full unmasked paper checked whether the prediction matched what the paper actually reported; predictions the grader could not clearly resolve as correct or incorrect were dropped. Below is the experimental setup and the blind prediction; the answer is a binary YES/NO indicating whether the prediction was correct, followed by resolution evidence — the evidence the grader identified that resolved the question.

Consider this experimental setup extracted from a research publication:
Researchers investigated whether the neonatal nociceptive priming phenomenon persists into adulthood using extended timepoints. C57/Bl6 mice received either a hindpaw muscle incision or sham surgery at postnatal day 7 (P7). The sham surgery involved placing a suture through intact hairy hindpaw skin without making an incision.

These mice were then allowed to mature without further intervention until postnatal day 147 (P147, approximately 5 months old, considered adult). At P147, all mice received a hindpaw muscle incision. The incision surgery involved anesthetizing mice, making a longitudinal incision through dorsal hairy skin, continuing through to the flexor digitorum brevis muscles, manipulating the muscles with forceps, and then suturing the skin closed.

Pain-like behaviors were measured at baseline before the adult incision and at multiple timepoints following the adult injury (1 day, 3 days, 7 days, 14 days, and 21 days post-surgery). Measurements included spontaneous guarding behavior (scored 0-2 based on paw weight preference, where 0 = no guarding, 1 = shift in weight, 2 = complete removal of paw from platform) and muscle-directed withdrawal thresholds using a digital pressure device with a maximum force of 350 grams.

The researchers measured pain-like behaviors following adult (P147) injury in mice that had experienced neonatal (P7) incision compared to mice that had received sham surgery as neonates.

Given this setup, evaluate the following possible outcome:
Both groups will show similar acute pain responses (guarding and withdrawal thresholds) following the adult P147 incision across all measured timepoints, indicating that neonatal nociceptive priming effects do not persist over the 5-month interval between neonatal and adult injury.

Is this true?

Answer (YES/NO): NO